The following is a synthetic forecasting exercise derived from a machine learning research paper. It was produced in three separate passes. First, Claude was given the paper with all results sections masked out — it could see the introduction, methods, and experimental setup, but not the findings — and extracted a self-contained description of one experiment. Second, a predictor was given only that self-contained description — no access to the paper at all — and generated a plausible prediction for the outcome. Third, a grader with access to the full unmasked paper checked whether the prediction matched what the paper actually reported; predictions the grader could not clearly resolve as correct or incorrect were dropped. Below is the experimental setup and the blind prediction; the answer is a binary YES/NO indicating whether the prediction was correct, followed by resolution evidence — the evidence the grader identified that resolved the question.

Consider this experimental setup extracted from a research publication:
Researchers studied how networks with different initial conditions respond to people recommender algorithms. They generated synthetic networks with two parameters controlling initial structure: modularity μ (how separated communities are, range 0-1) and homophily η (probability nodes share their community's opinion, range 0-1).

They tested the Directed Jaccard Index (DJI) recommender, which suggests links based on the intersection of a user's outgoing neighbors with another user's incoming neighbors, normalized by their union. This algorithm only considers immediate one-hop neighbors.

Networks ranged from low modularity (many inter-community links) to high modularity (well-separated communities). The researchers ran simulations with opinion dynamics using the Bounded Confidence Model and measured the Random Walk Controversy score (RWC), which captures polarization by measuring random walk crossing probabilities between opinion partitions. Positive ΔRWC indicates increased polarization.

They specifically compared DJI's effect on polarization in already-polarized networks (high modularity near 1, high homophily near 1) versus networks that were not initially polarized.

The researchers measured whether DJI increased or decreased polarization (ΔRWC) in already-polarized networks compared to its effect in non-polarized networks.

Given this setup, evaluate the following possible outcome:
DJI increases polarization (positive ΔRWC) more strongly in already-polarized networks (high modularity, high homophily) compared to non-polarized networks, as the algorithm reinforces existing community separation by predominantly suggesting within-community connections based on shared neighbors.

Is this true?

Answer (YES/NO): YES